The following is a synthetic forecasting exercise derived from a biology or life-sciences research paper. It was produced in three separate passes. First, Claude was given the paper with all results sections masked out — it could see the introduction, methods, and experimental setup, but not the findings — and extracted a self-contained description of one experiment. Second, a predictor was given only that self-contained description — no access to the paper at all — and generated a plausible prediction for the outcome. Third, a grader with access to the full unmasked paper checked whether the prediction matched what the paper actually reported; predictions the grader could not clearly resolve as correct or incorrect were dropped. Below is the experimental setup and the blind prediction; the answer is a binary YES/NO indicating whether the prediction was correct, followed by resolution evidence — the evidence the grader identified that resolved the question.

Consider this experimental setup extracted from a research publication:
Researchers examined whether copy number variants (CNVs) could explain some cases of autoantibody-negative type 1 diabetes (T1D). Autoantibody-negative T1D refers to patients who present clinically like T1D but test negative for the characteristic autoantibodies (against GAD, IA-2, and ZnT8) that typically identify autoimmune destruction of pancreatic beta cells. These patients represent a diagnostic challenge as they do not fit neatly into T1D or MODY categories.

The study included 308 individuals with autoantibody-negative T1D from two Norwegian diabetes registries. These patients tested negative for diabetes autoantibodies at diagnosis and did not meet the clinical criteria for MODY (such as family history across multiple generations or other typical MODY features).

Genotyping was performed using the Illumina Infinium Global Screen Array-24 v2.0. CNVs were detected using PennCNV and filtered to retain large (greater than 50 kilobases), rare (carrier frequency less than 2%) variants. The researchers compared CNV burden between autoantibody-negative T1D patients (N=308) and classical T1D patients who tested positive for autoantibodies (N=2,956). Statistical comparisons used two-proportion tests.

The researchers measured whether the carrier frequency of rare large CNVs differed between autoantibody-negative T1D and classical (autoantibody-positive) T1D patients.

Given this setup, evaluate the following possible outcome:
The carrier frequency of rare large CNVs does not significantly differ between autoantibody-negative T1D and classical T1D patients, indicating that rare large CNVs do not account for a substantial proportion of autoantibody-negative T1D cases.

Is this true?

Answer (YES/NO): YES